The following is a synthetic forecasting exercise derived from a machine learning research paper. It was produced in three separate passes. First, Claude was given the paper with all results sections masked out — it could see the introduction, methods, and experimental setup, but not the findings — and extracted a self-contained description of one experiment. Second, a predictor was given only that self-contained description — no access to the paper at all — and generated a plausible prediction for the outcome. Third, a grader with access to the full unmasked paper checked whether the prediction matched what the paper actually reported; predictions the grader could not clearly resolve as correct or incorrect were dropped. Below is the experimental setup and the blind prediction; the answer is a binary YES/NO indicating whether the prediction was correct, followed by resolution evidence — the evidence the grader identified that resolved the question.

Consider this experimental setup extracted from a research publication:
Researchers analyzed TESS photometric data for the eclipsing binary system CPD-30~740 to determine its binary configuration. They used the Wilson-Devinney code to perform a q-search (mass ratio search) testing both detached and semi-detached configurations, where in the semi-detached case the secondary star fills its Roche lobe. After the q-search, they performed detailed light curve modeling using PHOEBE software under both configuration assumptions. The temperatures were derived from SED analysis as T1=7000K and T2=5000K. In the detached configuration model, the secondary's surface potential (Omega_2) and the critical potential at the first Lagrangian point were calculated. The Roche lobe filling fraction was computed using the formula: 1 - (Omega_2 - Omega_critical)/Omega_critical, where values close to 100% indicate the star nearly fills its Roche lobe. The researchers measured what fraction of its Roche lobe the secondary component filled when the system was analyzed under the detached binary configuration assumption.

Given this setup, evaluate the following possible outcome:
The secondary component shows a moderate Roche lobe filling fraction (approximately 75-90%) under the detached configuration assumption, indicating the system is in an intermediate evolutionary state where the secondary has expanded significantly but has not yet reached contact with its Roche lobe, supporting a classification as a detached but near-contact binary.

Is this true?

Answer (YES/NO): NO